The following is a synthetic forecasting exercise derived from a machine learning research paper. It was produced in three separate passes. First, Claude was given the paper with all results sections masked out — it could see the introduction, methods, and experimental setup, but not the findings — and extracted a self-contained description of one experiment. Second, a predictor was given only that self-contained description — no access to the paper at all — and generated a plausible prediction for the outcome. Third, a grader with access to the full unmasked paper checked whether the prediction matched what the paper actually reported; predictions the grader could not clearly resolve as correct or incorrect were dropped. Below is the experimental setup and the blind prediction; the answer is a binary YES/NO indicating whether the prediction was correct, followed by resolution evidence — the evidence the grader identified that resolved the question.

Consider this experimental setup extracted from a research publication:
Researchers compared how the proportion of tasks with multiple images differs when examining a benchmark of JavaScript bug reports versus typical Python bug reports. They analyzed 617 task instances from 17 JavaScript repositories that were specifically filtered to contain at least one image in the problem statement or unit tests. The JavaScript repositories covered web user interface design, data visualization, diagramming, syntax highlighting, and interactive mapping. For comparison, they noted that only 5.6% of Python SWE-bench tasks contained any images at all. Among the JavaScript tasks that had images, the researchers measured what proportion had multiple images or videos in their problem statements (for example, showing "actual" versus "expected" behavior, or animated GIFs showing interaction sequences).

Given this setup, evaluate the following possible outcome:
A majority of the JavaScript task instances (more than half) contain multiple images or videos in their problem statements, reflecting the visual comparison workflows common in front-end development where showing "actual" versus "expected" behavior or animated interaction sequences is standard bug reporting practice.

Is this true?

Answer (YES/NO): NO